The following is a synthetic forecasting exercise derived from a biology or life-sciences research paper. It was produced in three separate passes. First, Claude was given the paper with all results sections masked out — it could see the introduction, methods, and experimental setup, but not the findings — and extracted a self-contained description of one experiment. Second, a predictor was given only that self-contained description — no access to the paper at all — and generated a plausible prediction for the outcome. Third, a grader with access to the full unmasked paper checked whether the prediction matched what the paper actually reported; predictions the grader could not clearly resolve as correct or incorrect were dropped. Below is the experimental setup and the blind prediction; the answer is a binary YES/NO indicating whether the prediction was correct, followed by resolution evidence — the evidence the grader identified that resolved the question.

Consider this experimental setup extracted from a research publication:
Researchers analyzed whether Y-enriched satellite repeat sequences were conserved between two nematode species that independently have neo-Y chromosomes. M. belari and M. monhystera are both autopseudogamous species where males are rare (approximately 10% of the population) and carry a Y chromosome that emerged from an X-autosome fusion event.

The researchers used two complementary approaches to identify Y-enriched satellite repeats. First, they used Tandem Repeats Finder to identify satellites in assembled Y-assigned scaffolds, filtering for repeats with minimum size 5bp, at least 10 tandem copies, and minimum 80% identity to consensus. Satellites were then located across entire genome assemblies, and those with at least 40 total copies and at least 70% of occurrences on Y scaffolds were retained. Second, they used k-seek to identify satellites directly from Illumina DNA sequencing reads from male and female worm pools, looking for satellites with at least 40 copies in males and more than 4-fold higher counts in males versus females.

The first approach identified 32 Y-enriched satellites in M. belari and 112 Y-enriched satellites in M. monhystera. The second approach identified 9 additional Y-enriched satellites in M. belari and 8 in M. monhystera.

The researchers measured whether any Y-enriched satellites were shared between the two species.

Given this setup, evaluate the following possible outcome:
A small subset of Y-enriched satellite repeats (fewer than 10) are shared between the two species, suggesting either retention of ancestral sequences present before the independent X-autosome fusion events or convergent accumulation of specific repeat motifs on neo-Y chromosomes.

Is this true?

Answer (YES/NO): NO